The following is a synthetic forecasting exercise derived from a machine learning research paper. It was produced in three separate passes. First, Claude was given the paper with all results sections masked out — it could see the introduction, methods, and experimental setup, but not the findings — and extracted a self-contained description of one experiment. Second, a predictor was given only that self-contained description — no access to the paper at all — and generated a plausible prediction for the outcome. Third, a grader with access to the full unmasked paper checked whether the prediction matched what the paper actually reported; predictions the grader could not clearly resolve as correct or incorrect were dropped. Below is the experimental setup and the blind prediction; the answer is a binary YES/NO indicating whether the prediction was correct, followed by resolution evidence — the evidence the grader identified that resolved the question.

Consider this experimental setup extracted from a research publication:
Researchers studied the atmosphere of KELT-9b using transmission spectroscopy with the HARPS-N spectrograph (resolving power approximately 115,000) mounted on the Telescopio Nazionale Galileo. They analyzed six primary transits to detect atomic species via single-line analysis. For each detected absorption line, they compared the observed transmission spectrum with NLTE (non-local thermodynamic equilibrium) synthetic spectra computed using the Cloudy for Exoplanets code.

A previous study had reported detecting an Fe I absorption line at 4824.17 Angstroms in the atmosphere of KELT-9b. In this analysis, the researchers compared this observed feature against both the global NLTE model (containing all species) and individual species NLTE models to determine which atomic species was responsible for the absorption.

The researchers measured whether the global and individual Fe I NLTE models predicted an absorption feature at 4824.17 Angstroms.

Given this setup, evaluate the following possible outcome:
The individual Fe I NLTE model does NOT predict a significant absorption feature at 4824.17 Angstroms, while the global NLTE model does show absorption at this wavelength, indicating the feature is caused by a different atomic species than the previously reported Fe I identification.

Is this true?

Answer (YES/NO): YES